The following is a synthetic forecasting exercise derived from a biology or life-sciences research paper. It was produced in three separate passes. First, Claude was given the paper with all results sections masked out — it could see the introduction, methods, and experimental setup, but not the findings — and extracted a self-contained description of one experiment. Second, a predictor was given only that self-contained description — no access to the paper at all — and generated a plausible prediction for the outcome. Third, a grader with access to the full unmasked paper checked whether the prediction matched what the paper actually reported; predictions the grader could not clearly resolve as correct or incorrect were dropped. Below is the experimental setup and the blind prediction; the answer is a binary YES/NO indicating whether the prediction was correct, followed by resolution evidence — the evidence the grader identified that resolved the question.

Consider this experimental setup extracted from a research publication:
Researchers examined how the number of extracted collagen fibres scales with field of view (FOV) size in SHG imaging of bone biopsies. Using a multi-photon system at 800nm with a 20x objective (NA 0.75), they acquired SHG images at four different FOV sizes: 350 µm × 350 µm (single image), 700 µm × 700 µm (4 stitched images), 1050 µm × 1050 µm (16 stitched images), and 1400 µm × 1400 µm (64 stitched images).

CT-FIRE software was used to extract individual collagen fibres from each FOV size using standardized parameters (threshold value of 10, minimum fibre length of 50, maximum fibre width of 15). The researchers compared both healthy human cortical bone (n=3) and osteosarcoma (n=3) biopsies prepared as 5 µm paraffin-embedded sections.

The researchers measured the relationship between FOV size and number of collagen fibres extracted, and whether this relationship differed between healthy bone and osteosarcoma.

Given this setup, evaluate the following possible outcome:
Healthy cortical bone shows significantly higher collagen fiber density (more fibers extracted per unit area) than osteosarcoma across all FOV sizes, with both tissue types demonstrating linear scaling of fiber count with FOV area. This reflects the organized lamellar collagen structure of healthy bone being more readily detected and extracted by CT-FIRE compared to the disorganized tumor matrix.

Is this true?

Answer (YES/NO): NO